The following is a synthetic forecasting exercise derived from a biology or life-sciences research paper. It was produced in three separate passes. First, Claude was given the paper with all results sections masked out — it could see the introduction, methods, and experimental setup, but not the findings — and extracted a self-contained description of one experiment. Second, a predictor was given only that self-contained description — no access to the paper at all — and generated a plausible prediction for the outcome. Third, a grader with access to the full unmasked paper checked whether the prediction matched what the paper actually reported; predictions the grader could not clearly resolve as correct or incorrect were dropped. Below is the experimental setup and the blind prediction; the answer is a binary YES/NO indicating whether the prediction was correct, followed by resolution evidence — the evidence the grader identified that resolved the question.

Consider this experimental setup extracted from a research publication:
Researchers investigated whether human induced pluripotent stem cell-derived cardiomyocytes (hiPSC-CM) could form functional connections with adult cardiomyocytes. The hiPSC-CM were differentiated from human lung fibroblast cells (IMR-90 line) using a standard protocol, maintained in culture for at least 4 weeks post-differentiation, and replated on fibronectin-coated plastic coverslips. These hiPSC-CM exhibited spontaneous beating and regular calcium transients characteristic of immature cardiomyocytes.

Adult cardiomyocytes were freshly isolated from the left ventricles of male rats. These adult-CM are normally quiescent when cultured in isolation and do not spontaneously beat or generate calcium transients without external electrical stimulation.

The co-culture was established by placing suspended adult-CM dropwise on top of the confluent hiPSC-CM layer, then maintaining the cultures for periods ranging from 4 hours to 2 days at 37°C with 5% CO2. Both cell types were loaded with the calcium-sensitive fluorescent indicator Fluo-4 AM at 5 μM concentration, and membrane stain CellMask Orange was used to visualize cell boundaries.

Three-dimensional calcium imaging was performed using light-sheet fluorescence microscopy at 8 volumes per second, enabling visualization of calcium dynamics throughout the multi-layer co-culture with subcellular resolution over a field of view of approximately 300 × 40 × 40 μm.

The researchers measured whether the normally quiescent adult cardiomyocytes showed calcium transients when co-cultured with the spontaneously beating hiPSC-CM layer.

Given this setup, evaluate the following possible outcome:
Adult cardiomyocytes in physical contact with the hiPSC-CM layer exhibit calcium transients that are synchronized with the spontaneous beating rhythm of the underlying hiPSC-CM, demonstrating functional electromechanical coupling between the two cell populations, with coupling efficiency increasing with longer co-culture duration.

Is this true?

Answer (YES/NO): YES